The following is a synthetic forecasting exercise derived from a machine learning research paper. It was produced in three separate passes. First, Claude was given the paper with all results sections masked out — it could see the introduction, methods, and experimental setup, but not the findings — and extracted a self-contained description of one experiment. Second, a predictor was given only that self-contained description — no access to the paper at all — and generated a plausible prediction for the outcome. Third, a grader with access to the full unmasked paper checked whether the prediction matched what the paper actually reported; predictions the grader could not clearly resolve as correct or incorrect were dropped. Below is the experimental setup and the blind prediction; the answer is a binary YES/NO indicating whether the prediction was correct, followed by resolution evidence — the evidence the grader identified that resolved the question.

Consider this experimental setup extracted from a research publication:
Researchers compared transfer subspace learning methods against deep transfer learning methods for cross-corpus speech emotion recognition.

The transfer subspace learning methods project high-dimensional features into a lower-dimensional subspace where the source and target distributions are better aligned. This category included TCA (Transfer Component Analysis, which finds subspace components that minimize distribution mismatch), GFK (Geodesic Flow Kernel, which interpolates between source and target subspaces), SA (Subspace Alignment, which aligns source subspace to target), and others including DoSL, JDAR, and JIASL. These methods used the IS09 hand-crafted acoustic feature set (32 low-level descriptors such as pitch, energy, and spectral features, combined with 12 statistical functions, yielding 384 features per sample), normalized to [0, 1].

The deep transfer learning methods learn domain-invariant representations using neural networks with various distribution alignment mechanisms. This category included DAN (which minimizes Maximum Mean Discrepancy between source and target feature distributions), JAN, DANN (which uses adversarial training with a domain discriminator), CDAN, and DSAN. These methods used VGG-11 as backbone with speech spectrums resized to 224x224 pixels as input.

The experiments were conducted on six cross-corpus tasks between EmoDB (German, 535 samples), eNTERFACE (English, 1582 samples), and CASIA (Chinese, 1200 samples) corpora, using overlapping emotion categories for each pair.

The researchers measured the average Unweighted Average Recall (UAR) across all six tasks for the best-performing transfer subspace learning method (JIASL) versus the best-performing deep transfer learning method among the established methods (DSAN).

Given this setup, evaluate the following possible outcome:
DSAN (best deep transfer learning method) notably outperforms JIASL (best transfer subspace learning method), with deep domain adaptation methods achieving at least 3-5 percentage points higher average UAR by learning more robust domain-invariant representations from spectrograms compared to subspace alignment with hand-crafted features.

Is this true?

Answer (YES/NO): NO